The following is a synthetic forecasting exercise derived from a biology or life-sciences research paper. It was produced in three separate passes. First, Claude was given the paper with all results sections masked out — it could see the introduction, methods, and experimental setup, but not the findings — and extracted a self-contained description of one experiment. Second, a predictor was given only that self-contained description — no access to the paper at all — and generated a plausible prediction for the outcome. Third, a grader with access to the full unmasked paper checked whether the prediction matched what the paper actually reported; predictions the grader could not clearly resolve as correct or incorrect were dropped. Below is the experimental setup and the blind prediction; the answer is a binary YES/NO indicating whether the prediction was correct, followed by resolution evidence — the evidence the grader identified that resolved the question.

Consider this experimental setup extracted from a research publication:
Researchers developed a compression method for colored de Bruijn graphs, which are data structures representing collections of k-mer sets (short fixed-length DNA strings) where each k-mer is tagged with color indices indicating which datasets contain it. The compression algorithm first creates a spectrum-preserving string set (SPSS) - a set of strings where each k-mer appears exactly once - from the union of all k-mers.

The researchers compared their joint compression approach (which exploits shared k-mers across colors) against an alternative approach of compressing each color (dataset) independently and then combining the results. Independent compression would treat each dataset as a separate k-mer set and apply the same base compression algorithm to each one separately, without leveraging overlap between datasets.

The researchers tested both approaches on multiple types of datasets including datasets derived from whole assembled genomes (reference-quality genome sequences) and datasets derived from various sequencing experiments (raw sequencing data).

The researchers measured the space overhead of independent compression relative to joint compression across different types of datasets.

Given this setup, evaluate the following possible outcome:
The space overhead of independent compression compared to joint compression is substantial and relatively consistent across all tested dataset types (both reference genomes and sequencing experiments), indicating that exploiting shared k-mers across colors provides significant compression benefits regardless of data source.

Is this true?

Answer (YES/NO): NO